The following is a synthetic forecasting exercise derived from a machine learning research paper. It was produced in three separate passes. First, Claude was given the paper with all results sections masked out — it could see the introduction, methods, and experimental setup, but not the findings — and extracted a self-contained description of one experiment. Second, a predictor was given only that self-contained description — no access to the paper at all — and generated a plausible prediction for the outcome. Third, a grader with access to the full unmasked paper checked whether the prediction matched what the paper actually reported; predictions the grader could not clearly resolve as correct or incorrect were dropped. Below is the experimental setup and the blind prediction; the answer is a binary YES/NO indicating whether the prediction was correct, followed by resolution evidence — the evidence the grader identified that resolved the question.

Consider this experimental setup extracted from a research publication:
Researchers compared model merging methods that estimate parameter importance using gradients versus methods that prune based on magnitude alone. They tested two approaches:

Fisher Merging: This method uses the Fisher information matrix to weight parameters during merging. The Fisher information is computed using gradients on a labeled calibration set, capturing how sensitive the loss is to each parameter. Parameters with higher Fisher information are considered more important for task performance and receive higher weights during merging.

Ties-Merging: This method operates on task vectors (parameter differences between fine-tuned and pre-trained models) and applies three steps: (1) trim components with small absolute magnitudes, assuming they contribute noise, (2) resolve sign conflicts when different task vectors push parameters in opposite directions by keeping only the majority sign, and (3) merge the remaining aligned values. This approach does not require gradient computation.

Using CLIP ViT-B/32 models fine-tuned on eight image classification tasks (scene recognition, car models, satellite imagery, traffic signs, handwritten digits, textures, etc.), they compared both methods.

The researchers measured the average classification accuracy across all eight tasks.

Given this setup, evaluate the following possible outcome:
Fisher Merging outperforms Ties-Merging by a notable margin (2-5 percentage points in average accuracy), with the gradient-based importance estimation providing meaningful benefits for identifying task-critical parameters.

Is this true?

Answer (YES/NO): NO